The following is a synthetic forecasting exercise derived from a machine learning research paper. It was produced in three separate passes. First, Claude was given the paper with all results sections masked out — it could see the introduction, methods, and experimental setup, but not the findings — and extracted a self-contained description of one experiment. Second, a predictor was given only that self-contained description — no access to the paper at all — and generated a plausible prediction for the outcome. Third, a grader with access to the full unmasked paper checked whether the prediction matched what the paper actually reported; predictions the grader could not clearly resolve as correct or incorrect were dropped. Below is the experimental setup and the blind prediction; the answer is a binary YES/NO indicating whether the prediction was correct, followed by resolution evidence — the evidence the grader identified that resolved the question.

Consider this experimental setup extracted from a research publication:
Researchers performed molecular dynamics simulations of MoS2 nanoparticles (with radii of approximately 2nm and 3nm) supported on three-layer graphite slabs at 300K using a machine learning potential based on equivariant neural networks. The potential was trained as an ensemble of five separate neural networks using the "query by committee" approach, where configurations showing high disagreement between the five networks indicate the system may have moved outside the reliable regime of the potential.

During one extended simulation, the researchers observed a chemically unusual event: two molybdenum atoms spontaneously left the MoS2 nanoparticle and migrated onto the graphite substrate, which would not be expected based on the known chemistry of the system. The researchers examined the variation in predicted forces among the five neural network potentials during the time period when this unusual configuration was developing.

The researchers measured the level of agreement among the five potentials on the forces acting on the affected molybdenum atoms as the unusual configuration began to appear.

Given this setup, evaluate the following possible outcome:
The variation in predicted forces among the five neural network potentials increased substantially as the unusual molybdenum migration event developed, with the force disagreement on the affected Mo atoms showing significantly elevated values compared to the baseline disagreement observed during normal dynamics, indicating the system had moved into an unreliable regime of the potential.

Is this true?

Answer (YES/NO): YES